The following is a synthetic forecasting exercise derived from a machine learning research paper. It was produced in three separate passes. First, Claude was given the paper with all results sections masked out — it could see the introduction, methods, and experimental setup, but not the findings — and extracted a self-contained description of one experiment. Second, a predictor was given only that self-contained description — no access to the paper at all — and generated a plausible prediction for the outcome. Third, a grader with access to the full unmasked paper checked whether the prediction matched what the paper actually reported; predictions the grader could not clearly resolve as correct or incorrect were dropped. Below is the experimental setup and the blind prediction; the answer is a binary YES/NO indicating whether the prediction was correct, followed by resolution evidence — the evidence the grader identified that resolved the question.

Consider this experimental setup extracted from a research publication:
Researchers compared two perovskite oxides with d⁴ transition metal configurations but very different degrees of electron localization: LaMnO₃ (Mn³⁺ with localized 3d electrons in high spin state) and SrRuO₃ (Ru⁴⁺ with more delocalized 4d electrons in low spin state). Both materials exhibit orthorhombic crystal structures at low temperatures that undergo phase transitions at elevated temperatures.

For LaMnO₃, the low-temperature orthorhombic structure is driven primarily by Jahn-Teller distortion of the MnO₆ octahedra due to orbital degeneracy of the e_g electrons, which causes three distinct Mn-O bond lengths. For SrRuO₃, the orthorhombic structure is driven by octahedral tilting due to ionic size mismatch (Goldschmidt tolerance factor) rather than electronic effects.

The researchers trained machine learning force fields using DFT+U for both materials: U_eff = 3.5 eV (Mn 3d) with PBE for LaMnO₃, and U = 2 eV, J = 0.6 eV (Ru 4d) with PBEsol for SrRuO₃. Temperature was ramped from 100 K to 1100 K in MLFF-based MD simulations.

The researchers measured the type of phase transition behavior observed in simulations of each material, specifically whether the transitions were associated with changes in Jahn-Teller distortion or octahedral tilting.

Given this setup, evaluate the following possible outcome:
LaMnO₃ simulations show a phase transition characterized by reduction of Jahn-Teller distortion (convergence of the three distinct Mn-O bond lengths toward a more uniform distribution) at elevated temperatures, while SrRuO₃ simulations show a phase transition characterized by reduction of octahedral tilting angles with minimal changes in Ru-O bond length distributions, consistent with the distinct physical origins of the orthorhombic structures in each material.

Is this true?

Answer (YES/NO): YES